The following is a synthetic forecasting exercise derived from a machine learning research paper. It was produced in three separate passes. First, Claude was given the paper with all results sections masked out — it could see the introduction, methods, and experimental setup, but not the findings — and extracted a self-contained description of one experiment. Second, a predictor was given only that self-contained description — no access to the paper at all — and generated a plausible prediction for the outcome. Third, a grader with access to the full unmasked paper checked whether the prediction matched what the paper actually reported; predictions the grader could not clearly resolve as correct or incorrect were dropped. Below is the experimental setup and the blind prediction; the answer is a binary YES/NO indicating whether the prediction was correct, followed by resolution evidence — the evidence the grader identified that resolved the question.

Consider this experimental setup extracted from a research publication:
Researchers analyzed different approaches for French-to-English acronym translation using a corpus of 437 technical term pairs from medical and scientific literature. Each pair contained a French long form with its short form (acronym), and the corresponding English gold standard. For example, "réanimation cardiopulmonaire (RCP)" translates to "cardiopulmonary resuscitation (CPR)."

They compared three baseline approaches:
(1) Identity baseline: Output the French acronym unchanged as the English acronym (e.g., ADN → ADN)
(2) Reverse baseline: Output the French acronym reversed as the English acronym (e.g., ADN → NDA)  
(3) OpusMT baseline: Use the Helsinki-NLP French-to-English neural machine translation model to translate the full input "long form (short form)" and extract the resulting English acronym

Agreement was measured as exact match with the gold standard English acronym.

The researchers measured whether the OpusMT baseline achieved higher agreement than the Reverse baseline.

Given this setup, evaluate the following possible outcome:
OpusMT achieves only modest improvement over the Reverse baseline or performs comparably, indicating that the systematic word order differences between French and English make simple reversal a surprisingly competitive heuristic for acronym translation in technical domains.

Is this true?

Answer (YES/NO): YES